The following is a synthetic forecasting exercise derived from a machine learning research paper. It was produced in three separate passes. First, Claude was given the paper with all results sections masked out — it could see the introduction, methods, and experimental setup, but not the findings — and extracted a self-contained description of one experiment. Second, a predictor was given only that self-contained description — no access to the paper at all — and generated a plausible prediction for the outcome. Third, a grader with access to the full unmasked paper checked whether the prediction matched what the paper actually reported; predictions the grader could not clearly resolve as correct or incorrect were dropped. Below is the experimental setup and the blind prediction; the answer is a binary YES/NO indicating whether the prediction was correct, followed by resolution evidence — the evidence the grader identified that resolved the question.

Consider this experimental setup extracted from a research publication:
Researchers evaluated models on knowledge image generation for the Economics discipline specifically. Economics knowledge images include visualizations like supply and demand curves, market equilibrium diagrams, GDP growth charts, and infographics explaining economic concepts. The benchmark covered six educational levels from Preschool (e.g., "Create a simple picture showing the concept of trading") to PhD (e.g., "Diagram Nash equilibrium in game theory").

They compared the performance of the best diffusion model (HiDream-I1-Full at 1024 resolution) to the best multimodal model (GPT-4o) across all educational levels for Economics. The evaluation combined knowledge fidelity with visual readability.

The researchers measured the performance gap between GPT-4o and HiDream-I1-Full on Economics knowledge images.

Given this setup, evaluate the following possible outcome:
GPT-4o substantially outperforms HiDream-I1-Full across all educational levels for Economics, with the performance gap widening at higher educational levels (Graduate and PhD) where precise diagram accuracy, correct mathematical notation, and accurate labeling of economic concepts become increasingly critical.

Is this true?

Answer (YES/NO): NO